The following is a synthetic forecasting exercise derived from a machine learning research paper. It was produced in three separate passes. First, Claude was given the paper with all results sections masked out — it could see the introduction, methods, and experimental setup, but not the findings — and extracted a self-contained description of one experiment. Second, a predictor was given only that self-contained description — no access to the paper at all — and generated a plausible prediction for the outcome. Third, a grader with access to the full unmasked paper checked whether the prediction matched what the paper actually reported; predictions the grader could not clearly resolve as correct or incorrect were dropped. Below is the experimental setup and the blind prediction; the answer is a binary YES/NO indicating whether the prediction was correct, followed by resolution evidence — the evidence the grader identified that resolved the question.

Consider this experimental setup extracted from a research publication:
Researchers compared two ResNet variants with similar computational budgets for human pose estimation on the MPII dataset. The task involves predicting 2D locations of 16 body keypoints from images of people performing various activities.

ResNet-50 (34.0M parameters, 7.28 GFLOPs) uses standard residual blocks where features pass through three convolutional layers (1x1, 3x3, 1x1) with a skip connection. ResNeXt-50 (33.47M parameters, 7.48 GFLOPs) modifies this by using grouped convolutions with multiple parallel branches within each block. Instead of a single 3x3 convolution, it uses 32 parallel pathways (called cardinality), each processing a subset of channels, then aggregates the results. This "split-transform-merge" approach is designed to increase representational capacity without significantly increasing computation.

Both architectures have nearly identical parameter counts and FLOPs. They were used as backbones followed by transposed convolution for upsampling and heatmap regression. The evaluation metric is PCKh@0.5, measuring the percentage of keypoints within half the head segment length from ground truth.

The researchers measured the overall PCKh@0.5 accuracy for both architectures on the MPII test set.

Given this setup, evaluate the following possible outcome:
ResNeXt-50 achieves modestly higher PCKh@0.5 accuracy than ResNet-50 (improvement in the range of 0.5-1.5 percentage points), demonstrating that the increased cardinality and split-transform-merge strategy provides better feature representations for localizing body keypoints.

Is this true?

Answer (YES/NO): NO